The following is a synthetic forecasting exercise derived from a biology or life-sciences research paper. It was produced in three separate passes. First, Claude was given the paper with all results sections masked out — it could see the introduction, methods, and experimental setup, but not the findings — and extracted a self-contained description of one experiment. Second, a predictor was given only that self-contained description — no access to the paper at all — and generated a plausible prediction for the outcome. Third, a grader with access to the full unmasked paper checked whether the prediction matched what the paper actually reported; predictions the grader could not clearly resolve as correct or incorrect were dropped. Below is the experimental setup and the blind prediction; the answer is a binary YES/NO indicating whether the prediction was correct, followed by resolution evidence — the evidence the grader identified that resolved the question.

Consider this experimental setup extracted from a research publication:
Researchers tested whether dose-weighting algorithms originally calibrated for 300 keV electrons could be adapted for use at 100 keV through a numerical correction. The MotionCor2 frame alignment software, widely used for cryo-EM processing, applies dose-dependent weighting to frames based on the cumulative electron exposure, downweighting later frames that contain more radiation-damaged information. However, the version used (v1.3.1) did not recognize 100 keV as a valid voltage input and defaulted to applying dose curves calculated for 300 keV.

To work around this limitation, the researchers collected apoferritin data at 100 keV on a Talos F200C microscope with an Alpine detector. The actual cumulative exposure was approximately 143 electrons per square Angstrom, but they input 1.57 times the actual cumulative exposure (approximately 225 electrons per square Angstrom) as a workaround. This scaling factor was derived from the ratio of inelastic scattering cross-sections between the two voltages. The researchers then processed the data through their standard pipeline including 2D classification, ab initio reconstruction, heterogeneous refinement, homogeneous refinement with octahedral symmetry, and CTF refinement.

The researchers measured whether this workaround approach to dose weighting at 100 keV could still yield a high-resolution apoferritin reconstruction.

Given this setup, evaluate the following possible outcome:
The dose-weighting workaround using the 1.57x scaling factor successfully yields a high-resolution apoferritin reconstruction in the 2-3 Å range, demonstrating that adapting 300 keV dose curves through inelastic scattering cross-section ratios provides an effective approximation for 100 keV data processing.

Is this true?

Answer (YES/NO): YES